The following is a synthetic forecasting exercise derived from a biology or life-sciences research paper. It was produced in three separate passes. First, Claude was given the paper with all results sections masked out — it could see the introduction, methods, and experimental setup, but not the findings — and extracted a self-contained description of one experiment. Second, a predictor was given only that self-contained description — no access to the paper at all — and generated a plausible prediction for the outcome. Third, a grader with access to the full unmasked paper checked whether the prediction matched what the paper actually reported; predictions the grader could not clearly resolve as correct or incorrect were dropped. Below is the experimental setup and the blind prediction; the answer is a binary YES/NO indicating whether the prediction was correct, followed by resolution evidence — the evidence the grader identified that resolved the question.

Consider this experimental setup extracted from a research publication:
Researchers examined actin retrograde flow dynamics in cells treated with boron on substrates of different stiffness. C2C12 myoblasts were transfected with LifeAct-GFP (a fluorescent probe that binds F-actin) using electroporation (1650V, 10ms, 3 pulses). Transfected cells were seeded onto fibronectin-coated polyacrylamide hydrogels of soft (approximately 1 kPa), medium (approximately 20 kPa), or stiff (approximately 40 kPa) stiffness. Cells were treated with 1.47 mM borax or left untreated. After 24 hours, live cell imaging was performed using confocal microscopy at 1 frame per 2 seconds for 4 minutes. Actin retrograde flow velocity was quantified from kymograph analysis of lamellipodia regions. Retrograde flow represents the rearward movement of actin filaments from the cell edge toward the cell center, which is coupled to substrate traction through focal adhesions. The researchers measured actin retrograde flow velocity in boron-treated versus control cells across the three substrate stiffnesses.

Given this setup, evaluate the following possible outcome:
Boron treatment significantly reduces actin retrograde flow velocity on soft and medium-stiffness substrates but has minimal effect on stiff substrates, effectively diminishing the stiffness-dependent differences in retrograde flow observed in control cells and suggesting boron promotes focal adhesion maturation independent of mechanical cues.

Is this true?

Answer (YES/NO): NO